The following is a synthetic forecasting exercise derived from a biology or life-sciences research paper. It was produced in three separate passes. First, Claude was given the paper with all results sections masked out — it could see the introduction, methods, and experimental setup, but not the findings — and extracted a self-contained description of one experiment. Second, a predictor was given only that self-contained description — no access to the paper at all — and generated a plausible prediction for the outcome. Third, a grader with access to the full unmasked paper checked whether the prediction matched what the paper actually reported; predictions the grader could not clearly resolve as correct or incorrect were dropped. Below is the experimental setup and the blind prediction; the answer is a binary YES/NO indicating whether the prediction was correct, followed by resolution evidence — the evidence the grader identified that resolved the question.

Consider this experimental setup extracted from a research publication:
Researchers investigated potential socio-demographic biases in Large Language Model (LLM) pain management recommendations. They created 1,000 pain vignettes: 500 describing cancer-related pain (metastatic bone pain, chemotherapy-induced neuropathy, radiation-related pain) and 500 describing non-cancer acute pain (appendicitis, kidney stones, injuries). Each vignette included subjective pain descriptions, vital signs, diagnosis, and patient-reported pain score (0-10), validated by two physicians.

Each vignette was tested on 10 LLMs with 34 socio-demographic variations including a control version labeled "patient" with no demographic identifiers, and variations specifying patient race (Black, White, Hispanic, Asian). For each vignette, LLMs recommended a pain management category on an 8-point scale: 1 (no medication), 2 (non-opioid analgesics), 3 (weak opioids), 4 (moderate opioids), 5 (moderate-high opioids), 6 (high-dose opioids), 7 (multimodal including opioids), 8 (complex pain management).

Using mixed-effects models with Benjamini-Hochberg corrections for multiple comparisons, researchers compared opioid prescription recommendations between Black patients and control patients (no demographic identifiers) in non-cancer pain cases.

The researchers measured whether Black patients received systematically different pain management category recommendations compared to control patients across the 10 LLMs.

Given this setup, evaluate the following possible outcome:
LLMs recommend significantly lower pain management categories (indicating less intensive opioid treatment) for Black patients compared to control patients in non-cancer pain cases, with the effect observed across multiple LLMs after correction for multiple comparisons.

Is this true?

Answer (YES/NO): NO